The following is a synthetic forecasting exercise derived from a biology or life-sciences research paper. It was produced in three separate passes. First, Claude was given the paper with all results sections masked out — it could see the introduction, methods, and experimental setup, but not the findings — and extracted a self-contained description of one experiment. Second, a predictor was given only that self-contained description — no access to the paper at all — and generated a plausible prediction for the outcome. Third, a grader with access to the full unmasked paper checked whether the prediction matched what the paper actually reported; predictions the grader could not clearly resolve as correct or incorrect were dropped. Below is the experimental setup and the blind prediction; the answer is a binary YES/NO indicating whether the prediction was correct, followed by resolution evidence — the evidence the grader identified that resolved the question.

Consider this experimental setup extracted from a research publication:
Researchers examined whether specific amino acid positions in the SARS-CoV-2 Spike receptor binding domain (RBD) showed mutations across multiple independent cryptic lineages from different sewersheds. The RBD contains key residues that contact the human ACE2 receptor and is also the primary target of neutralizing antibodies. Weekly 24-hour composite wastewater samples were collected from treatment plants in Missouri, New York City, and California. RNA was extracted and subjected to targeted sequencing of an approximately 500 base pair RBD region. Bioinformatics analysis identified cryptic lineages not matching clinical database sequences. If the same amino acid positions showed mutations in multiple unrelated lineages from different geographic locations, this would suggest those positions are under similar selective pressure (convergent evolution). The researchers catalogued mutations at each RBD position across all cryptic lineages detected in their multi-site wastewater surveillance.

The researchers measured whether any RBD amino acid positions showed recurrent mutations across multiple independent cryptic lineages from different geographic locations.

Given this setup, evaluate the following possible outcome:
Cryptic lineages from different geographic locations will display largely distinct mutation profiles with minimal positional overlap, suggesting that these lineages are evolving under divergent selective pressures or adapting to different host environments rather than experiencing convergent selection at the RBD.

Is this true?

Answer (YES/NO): NO